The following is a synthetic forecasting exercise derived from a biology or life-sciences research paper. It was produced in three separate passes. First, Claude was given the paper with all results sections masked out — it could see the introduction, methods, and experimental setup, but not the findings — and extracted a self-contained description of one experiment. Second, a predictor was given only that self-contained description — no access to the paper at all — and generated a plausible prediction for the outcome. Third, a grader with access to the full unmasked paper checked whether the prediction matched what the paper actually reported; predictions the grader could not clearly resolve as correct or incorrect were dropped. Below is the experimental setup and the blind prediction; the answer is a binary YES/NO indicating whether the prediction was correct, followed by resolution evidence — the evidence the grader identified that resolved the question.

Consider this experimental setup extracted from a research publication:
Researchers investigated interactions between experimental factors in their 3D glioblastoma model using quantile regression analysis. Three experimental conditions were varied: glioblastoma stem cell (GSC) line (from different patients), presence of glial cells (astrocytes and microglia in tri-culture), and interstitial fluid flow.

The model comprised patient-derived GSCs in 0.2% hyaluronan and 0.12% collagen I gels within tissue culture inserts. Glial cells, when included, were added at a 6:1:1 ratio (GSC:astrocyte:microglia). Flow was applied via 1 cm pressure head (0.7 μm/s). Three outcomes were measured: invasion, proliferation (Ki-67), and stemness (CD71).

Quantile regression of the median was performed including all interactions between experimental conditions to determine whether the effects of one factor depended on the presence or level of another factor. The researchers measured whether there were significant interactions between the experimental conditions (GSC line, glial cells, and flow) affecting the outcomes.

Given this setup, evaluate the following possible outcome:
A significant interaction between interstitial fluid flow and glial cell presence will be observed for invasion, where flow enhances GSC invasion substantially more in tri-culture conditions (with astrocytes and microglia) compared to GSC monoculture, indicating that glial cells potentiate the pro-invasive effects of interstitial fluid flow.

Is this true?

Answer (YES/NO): NO